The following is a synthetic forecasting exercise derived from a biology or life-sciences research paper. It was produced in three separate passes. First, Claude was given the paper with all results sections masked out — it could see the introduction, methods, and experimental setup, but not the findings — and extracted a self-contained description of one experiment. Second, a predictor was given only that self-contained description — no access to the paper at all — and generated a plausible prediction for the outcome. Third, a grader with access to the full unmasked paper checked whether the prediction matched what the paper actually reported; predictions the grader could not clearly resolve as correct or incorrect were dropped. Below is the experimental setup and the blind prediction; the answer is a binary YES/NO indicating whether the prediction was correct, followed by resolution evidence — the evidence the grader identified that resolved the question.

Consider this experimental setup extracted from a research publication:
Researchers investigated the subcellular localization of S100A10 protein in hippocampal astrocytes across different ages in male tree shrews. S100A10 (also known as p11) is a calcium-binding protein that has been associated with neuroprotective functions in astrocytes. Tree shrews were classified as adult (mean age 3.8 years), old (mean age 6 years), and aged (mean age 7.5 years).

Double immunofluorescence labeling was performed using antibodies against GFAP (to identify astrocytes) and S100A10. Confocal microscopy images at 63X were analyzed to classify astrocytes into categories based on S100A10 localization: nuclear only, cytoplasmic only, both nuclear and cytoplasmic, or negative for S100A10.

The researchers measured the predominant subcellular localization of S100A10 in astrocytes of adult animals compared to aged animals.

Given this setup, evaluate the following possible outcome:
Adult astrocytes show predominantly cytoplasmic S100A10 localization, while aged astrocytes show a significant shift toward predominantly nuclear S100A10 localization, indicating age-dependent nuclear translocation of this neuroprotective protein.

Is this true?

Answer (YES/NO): NO